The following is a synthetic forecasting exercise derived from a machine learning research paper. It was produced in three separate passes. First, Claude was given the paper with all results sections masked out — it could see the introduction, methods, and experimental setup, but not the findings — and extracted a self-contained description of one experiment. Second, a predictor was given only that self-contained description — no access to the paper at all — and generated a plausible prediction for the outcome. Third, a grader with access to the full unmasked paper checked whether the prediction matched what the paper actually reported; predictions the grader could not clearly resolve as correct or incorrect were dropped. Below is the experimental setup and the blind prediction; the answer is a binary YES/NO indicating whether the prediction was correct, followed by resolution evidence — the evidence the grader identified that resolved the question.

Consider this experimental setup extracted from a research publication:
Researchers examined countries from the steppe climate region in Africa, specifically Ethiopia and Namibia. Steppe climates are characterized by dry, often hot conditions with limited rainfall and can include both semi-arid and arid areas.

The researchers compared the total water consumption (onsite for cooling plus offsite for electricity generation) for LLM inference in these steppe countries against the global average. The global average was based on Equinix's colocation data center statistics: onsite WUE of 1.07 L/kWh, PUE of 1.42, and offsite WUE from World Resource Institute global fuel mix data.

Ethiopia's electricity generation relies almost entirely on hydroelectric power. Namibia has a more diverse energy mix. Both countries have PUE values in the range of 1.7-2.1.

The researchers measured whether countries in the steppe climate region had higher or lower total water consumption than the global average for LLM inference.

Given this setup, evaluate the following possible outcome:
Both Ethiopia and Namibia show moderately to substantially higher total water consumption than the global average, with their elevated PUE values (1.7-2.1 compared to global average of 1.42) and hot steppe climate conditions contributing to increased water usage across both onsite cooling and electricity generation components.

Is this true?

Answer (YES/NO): NO